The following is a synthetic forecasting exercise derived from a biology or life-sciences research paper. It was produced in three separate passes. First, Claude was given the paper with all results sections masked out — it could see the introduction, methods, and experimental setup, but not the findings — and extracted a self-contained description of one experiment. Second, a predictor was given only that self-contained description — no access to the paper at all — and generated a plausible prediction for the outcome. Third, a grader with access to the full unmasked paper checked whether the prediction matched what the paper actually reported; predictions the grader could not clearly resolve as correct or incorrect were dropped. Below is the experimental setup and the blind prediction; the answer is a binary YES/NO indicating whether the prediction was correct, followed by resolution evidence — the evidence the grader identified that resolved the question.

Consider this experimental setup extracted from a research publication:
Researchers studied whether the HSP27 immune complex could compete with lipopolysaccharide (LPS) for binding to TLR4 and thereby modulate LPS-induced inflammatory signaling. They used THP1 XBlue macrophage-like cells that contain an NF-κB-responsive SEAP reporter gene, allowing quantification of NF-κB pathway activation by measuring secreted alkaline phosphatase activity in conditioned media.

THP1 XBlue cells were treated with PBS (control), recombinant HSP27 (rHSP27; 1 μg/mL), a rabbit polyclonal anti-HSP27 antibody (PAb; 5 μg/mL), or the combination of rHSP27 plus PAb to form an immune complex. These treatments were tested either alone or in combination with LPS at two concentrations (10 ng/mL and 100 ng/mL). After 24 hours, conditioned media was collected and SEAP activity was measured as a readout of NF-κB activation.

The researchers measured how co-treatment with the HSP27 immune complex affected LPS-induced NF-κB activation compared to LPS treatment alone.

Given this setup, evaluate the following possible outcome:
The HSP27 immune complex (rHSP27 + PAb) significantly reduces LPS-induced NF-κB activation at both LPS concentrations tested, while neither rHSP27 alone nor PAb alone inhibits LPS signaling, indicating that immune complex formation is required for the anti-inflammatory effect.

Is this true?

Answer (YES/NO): YES